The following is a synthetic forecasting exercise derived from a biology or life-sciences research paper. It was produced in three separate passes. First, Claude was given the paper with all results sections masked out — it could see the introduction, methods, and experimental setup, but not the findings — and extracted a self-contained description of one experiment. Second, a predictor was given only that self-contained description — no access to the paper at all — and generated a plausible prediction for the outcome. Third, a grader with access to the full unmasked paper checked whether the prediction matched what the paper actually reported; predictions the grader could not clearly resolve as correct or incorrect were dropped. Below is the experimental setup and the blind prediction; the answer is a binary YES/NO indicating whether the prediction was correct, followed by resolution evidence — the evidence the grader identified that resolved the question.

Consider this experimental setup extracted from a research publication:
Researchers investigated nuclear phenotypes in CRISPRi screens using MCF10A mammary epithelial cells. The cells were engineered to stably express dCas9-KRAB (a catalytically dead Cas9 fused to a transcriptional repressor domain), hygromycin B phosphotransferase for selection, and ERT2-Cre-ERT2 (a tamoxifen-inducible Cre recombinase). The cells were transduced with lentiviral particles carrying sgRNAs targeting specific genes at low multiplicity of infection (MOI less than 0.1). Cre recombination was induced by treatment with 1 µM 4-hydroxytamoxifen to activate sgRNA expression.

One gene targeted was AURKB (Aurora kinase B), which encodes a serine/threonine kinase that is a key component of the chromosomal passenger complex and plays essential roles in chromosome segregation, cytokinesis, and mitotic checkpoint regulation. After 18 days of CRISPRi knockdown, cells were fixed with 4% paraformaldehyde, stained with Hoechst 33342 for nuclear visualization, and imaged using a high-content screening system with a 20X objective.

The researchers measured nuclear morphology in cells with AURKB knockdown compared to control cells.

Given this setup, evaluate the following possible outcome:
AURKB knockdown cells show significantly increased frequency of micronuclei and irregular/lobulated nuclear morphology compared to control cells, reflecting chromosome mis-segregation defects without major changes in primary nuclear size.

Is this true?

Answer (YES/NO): NO